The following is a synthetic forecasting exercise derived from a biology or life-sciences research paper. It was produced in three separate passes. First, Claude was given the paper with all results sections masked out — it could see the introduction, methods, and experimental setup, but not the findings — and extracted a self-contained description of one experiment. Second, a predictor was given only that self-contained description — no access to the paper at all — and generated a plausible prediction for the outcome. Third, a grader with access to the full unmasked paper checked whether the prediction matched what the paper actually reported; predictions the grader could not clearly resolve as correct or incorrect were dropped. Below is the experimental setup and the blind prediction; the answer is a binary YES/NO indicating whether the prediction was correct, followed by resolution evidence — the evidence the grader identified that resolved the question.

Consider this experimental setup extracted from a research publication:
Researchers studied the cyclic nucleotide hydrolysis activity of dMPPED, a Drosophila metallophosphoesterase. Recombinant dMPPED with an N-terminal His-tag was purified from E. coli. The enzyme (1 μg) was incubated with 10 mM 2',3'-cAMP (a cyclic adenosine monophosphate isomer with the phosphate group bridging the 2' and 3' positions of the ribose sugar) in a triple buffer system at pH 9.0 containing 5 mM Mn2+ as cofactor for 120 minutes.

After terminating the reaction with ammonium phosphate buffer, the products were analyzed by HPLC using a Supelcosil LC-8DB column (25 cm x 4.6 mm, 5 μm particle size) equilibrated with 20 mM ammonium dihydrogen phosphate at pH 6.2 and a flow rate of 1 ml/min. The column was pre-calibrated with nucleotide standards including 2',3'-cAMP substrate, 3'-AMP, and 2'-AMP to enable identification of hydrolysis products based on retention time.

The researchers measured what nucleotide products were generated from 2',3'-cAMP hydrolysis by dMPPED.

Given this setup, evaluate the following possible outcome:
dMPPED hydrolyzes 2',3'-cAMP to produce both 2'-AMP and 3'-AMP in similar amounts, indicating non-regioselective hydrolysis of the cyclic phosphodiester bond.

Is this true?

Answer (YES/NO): NO